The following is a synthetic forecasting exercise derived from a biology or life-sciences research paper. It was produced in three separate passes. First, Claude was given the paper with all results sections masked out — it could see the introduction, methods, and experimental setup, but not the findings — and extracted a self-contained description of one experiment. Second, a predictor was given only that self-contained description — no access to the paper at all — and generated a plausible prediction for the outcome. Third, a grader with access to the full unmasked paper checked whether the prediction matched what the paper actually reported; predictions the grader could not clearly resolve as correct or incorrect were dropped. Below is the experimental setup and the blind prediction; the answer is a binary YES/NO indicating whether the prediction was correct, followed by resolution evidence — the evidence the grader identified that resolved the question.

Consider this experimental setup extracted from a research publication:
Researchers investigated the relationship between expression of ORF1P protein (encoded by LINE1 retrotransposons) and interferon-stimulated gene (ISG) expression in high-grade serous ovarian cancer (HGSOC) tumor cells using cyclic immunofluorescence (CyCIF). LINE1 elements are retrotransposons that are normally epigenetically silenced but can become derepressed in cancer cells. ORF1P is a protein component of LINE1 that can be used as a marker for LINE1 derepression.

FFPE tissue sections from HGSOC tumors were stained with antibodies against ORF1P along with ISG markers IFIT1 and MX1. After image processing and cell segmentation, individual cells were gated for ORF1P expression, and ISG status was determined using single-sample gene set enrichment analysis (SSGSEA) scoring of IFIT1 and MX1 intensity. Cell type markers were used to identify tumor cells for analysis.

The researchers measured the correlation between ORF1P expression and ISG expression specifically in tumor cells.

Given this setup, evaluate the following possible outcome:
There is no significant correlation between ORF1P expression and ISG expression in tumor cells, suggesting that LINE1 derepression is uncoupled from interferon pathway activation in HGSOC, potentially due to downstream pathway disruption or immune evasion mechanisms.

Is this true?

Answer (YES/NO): NO